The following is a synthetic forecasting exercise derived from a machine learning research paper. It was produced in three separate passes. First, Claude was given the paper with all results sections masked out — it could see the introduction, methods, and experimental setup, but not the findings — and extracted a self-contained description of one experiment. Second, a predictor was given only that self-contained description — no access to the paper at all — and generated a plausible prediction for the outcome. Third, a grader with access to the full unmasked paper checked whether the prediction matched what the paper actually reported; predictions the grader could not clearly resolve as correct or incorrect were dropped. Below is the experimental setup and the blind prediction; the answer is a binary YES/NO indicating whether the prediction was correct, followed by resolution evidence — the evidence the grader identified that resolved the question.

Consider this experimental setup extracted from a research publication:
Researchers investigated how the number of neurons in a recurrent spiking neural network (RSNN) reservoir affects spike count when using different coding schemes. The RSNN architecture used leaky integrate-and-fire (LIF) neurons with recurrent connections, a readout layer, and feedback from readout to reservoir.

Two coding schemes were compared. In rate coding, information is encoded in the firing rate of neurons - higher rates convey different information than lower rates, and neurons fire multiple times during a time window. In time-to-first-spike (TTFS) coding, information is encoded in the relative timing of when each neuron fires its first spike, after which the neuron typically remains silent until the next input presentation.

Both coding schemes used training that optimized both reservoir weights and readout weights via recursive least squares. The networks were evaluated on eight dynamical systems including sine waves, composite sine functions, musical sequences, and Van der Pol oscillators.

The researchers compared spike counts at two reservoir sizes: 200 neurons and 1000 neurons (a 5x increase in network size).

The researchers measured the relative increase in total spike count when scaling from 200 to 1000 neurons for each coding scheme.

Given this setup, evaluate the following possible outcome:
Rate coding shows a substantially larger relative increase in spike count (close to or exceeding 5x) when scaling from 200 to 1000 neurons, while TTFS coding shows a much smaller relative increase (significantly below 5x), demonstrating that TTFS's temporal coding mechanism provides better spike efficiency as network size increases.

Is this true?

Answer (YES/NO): YES